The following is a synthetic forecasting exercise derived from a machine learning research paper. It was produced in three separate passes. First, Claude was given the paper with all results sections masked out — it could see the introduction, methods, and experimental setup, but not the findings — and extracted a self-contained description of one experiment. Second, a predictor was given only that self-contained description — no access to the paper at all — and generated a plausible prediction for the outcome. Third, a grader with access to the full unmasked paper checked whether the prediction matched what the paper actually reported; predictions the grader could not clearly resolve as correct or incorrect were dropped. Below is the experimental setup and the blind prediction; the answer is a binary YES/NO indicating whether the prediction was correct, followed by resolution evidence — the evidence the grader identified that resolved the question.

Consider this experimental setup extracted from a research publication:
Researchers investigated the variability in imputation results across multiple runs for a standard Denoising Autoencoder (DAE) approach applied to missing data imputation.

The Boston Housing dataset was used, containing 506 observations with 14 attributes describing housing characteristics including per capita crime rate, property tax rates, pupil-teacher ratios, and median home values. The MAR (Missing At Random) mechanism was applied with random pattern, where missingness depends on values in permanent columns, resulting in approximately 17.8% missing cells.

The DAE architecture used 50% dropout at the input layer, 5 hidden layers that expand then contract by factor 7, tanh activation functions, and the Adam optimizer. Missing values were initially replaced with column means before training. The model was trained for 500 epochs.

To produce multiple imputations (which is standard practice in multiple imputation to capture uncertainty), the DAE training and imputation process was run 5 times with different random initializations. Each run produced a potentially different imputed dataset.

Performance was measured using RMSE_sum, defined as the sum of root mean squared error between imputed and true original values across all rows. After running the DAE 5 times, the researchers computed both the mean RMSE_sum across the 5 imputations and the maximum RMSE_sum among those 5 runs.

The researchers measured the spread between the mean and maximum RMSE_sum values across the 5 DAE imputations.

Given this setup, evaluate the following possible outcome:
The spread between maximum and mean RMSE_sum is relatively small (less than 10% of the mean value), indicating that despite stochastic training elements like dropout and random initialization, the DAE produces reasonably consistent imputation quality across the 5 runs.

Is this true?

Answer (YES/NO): YES